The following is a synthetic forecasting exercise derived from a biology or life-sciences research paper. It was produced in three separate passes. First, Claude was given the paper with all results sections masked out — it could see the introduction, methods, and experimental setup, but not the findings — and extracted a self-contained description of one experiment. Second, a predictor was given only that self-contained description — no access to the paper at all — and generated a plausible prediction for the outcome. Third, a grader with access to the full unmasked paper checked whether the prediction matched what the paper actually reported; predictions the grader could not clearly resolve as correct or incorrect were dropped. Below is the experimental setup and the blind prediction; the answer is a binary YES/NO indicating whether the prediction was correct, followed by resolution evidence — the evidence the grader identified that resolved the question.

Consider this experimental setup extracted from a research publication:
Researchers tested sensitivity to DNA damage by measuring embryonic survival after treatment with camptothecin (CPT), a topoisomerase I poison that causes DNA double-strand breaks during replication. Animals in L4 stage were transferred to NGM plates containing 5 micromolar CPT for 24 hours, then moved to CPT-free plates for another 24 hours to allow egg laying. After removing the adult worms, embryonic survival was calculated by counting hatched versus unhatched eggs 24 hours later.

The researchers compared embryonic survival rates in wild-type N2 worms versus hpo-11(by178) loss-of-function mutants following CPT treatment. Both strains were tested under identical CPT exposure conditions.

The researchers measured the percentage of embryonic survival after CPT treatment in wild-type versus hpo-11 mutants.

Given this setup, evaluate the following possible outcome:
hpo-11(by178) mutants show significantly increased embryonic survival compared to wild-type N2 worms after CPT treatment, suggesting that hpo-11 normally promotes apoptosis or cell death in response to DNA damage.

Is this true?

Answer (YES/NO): NO